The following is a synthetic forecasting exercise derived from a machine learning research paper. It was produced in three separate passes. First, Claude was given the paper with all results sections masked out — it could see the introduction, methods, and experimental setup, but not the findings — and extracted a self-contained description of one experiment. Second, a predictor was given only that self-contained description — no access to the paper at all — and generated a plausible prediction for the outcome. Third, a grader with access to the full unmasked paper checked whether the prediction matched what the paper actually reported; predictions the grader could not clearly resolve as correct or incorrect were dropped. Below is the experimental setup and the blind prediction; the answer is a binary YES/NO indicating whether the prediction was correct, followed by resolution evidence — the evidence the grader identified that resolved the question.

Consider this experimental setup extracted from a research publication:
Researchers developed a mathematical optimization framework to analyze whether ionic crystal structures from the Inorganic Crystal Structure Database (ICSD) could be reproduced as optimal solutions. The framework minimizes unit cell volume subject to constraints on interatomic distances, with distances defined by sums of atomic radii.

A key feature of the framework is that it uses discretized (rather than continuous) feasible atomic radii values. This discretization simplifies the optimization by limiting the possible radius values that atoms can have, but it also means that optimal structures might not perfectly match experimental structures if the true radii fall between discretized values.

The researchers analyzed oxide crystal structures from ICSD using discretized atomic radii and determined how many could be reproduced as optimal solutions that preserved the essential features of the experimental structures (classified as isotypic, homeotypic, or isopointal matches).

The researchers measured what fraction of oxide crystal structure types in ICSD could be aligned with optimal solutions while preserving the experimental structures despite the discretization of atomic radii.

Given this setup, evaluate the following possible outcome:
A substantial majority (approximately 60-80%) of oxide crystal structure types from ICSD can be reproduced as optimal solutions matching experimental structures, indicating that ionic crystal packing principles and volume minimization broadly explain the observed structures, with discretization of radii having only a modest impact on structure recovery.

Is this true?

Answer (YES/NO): NO